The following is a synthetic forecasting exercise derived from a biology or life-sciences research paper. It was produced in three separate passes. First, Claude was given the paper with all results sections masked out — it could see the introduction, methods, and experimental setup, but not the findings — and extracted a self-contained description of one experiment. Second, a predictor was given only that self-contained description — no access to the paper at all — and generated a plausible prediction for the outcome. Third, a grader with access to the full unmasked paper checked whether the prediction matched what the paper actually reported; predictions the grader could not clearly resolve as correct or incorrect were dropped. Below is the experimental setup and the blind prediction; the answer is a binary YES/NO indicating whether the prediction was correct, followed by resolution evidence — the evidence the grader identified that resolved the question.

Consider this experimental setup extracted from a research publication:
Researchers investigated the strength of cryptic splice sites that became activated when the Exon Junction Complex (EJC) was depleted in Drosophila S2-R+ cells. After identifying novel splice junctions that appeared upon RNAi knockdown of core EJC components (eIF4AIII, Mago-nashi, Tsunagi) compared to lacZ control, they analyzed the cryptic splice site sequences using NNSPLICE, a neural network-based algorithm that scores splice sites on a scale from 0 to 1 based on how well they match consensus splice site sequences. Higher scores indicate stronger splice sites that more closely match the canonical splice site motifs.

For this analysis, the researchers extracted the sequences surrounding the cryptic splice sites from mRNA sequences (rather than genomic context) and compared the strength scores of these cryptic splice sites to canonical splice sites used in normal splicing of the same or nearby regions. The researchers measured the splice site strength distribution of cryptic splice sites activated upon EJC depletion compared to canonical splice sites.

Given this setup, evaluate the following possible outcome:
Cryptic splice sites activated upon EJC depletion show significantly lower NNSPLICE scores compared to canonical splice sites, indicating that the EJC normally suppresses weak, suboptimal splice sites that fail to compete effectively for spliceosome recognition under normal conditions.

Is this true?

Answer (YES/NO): YES